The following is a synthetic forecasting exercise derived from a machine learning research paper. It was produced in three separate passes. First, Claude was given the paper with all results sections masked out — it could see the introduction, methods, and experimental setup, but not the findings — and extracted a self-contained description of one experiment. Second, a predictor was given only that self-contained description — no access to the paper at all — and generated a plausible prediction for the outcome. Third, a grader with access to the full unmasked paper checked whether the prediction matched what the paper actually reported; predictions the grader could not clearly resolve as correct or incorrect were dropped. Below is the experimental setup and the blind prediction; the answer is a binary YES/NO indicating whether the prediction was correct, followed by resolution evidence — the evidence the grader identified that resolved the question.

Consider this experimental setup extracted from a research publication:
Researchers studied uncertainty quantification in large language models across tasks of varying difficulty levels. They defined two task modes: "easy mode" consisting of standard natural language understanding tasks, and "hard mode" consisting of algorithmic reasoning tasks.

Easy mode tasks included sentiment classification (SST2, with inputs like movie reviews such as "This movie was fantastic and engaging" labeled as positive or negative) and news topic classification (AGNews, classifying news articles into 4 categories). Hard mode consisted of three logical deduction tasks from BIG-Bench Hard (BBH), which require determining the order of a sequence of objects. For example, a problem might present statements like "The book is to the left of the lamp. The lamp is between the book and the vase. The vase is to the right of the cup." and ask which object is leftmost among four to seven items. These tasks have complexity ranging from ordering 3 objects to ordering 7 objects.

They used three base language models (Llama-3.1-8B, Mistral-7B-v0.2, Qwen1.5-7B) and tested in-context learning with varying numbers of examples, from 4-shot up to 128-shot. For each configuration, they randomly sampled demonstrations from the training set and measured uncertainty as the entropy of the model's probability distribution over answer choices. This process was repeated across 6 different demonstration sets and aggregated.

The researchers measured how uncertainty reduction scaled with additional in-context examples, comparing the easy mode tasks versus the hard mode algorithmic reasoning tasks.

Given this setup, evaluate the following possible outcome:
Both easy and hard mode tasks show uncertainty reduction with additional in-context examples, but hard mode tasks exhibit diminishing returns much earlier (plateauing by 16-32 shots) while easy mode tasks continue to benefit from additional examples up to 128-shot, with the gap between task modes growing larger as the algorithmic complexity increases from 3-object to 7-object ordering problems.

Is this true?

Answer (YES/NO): NO